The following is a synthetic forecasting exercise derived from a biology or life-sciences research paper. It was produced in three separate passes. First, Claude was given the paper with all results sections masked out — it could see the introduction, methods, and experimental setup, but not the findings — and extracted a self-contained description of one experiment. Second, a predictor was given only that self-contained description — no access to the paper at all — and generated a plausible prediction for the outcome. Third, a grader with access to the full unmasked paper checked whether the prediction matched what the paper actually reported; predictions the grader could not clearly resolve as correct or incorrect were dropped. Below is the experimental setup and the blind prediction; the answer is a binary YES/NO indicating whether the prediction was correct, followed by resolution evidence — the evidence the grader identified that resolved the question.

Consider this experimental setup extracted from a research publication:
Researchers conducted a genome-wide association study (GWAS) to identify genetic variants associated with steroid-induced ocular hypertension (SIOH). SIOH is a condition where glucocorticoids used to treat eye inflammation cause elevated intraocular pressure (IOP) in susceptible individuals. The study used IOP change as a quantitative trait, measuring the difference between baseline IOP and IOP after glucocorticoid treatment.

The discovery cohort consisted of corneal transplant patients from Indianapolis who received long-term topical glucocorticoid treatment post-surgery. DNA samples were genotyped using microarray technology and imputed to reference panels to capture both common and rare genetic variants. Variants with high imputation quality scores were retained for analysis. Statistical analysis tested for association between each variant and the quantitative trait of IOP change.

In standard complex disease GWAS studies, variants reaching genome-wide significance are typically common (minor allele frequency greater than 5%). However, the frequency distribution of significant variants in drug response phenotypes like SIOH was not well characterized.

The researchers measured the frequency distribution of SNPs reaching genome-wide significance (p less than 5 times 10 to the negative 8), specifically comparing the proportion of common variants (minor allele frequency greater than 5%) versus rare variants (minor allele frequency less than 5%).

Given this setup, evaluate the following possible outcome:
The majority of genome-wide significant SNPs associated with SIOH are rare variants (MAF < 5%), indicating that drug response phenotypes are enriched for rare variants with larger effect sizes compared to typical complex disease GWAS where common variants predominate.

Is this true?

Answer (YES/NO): YES